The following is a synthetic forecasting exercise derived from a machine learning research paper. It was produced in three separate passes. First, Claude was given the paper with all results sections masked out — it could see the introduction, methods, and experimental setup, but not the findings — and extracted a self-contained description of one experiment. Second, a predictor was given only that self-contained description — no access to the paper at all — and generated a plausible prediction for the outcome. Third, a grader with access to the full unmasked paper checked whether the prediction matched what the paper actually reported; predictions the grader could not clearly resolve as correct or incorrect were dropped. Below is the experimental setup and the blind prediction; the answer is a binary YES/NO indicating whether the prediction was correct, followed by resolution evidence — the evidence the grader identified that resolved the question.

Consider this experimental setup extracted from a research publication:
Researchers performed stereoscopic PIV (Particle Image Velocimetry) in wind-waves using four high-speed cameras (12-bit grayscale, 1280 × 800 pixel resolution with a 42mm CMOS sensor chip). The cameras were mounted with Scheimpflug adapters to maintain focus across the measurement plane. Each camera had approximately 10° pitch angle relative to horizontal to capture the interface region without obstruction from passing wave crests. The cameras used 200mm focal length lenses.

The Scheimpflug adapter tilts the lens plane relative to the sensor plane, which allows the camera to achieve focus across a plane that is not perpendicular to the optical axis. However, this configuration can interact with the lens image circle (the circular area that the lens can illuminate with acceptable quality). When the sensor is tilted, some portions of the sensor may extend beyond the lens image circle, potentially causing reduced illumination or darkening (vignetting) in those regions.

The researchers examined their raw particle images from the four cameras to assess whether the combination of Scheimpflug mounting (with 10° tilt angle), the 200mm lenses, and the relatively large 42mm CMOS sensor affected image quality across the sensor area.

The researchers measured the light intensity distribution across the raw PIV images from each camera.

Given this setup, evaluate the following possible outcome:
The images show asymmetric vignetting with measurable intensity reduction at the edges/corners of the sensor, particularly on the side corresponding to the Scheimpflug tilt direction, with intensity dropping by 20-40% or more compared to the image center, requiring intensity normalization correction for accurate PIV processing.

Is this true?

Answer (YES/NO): NO